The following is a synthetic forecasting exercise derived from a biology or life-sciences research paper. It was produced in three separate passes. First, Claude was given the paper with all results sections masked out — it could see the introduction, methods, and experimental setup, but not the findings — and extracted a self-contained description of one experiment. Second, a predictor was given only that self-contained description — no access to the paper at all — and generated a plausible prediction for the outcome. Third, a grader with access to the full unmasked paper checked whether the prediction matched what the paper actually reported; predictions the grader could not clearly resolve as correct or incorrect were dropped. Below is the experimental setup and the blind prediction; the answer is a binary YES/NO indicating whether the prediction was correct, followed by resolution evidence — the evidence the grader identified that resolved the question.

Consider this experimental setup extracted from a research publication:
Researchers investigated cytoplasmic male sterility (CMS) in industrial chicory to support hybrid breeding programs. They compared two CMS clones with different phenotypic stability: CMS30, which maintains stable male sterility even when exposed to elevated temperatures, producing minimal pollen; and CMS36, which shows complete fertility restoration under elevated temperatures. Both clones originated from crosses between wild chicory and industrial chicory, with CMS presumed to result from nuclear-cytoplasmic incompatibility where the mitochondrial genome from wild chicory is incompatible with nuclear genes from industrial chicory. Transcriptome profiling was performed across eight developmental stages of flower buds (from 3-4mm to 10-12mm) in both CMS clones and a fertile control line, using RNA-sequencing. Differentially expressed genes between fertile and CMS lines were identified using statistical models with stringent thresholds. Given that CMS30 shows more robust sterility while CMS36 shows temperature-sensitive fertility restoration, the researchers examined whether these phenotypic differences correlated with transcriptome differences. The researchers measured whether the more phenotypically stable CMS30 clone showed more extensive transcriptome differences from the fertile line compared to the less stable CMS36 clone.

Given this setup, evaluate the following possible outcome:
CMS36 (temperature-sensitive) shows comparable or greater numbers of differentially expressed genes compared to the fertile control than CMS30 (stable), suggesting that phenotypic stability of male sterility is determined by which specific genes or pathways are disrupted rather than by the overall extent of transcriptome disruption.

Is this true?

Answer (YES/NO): NO